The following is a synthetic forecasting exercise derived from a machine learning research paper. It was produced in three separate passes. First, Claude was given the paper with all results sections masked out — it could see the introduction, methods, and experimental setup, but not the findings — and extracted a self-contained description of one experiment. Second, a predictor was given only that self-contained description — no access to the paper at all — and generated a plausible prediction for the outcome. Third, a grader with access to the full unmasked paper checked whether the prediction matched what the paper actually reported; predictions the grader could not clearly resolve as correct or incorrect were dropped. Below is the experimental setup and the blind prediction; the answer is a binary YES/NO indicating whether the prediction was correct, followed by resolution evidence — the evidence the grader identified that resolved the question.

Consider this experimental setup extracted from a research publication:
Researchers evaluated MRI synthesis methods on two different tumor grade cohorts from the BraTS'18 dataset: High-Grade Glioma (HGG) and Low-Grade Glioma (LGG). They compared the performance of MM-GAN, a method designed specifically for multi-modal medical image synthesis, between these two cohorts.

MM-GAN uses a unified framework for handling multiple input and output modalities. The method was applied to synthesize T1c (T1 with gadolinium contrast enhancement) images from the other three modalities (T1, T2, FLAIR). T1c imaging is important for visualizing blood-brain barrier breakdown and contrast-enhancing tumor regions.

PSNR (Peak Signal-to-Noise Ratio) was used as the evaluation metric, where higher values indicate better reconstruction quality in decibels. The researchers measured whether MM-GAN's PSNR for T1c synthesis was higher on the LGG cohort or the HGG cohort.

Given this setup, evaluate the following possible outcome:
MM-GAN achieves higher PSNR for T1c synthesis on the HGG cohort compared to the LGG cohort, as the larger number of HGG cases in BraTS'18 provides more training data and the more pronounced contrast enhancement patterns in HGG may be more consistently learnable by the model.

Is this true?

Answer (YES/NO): YES